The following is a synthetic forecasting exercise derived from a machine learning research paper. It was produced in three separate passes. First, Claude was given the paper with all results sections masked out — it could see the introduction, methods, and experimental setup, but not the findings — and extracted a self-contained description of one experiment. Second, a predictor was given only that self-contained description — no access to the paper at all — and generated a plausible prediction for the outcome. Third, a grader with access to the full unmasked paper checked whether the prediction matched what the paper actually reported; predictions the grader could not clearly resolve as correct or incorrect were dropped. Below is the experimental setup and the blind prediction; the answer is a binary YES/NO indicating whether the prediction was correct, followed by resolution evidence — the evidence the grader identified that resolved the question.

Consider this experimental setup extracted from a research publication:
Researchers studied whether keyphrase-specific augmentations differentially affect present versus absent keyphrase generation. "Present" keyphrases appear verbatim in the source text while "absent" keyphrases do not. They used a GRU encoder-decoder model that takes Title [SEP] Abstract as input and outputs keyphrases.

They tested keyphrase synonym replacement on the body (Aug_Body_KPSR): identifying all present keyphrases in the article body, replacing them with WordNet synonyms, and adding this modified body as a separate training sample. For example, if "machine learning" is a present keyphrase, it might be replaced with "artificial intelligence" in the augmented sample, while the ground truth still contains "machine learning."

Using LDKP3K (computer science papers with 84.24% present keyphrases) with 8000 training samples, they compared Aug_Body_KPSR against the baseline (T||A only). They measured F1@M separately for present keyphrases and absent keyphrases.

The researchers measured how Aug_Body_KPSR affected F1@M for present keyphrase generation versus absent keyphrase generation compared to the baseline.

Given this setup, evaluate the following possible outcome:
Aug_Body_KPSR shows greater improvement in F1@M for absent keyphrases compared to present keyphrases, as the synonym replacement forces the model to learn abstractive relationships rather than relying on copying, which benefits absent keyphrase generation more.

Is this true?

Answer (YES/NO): YES